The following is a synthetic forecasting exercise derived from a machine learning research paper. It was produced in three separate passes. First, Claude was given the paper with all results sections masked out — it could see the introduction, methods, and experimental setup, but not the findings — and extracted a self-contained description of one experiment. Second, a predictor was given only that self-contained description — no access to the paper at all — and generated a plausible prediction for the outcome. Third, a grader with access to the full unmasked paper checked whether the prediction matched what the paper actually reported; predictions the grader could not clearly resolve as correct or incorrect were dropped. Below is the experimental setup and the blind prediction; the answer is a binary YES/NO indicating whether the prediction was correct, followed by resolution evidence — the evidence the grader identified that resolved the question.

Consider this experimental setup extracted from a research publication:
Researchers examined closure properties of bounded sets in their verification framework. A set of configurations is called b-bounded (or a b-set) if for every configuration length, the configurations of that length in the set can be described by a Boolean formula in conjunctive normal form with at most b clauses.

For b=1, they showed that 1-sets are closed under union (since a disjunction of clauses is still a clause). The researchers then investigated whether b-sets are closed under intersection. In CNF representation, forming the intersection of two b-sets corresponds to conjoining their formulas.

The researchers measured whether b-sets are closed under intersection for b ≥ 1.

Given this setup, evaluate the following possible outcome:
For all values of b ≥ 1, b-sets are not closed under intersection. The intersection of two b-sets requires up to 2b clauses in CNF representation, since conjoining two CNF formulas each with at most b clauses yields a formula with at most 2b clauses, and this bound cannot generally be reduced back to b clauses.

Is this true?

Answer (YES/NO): YES